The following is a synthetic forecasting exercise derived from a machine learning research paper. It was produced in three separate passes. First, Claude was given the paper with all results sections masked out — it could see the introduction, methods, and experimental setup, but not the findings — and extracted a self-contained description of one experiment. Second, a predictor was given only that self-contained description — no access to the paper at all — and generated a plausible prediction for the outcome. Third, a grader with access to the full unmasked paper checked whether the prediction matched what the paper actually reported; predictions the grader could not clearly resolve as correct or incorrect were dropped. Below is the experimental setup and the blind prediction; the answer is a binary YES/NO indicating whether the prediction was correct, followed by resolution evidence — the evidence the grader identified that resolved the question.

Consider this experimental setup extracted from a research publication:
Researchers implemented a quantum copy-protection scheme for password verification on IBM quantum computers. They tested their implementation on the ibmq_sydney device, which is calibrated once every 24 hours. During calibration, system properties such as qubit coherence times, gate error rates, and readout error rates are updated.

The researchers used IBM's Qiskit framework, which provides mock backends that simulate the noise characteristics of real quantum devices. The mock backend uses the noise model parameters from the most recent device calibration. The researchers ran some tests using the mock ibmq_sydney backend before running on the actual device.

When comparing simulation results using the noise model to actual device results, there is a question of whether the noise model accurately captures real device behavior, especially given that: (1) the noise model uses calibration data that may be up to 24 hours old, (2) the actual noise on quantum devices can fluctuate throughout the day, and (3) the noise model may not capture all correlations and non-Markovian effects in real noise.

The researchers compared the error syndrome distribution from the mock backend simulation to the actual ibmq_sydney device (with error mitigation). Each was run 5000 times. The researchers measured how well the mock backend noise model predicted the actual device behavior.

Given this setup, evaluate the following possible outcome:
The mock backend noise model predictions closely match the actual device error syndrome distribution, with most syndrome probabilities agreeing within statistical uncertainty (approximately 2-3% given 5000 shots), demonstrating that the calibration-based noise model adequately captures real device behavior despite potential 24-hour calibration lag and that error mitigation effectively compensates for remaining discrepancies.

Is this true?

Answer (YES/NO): NO